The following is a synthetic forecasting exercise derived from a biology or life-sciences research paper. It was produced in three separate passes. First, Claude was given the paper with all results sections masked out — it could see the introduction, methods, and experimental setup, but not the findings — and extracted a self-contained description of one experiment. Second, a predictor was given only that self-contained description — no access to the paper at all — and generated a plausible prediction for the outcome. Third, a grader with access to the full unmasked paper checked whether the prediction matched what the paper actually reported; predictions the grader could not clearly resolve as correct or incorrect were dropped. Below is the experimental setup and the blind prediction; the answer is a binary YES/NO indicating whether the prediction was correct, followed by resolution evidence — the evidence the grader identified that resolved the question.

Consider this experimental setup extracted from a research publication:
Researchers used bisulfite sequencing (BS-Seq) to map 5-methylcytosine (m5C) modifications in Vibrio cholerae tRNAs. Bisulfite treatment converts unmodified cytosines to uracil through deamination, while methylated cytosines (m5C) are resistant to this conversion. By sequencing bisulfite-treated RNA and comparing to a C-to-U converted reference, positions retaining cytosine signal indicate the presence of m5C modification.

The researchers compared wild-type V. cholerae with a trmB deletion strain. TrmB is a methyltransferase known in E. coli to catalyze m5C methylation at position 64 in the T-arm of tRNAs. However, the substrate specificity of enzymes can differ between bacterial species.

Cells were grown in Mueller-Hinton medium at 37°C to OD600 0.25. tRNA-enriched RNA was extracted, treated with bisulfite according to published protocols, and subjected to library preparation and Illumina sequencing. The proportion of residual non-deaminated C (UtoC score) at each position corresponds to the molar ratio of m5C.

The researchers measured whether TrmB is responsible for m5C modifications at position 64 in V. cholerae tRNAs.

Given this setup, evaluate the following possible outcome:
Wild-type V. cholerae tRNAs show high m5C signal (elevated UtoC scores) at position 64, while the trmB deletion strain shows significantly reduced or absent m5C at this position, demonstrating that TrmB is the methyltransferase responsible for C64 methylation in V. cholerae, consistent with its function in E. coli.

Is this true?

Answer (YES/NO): NO